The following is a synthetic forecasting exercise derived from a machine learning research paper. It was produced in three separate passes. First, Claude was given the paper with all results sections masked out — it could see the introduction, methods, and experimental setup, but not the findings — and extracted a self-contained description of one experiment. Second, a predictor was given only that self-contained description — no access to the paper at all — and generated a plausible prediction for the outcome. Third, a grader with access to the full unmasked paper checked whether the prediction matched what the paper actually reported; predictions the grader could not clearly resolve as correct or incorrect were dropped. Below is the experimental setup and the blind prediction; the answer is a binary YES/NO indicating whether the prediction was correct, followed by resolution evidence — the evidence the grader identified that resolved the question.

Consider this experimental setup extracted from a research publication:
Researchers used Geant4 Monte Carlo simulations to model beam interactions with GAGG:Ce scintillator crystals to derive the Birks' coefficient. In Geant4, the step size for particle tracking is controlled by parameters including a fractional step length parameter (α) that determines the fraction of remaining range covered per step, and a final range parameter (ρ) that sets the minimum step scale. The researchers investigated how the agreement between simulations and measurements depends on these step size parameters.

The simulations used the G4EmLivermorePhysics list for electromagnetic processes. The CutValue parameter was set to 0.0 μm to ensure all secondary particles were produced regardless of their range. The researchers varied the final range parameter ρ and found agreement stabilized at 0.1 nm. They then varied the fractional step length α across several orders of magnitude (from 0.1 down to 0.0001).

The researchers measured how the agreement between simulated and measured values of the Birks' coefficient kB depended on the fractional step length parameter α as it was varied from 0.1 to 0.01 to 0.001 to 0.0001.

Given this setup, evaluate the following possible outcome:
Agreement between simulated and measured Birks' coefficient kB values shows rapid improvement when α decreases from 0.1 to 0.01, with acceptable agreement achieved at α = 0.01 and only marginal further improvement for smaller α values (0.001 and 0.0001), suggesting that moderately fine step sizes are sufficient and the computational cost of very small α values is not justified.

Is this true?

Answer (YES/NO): NO